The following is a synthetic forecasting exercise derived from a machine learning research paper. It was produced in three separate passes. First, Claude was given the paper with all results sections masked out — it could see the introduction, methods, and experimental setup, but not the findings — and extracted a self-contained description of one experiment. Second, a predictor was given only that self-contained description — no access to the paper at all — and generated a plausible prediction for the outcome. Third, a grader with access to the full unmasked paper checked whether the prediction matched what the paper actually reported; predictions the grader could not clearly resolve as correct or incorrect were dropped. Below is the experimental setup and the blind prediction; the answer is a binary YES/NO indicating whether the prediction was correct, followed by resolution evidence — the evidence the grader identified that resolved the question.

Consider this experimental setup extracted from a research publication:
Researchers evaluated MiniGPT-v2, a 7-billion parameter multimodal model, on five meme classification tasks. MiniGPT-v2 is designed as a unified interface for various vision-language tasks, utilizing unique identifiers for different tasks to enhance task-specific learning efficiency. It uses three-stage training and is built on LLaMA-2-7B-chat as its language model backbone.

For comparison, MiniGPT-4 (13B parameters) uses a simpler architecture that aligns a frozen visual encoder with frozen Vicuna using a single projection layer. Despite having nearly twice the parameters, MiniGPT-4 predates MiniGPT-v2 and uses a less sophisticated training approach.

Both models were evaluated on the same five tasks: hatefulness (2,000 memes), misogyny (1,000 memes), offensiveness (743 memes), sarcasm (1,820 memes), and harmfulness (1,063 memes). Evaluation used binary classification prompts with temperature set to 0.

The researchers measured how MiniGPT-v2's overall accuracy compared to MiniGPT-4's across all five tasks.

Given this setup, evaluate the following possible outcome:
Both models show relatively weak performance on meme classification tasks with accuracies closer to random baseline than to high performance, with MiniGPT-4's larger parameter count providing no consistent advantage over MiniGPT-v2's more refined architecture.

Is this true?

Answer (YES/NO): YES